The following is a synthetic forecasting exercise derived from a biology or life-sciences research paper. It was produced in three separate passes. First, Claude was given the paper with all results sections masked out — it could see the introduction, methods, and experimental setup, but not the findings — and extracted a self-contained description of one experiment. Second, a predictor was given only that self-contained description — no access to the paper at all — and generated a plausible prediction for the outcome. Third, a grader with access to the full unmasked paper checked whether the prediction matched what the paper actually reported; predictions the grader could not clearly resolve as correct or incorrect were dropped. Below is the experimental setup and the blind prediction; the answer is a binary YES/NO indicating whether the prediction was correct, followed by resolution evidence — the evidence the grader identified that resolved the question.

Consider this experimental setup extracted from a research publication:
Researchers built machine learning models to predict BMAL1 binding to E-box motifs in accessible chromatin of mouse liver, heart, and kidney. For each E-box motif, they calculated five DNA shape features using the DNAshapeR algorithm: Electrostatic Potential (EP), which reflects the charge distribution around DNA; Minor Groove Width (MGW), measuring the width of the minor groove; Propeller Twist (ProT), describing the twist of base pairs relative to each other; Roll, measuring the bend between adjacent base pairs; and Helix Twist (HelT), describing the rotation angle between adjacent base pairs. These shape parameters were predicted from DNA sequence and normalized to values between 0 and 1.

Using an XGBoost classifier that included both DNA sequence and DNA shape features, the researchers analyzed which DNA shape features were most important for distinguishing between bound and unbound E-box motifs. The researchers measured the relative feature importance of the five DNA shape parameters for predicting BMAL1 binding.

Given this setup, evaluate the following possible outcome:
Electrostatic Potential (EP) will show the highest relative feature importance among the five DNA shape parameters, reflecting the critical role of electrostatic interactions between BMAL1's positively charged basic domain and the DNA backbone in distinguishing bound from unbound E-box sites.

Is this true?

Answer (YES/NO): YES